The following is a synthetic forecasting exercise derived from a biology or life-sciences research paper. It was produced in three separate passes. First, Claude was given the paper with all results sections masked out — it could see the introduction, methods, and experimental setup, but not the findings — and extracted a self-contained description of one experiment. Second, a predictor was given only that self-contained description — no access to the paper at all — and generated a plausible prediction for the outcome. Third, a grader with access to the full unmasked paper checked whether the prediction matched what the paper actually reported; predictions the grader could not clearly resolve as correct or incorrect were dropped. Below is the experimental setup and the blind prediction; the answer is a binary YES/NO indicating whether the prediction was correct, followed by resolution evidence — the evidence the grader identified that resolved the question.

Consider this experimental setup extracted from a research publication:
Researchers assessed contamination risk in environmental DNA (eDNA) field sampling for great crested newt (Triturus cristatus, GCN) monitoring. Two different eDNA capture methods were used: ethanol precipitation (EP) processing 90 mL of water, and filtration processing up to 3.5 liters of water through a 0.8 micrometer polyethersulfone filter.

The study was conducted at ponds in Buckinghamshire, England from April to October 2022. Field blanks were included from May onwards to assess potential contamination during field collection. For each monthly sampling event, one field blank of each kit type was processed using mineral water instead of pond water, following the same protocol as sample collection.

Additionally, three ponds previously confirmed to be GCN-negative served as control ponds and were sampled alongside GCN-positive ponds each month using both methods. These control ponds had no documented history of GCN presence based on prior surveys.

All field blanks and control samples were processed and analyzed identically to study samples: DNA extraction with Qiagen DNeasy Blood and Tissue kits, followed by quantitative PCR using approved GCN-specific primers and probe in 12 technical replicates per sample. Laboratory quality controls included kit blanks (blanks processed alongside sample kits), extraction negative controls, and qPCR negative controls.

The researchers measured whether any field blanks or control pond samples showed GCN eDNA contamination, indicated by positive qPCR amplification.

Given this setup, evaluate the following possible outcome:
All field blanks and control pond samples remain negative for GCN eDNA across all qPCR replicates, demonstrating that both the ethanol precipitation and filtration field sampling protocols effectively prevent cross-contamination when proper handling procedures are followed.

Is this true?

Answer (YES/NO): NO